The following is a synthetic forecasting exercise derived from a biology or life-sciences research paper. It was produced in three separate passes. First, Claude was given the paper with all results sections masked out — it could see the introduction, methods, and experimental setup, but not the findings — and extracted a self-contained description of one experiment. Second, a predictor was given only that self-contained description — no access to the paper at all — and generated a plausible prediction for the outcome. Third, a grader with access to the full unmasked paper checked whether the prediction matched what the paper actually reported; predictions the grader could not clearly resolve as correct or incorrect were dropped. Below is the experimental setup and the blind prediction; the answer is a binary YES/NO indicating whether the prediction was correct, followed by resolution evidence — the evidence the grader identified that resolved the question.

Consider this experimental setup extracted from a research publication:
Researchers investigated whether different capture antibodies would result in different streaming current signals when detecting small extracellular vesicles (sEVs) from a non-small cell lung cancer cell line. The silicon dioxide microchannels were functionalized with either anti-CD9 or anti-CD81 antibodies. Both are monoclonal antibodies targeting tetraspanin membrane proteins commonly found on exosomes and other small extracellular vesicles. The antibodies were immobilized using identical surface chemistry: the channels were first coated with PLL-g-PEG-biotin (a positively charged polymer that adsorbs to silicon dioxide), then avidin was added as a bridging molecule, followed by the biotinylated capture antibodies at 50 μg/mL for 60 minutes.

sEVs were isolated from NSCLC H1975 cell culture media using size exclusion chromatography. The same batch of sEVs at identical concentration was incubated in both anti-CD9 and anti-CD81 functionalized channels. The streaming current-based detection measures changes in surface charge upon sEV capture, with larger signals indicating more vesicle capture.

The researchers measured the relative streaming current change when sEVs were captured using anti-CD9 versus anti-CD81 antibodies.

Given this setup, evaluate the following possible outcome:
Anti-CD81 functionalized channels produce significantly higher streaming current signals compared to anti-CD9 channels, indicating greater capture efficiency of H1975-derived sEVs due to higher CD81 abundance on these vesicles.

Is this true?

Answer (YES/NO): YES